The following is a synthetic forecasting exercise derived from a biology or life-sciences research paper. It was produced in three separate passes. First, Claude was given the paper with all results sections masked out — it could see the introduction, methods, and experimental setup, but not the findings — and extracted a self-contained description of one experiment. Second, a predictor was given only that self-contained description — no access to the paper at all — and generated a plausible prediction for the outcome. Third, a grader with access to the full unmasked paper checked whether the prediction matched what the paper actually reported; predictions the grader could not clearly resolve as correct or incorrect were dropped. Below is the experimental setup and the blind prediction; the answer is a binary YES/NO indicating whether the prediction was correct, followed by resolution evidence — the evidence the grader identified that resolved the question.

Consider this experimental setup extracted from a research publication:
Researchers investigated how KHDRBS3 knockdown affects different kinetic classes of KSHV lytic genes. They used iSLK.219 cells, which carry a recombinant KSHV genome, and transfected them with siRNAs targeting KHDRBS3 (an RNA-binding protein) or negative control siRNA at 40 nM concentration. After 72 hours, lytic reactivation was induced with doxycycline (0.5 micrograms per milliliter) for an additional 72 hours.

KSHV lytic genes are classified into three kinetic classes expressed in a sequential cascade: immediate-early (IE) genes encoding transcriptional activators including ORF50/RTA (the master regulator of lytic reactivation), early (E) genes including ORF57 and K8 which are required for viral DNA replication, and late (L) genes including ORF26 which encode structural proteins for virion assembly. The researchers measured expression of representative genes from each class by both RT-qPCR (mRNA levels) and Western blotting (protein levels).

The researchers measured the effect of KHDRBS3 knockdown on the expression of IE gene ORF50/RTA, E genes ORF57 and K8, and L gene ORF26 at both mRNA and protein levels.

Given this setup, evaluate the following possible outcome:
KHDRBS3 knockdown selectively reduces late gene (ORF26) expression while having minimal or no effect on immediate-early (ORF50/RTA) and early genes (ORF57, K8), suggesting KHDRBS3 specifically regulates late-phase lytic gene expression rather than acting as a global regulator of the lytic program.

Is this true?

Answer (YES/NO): NO